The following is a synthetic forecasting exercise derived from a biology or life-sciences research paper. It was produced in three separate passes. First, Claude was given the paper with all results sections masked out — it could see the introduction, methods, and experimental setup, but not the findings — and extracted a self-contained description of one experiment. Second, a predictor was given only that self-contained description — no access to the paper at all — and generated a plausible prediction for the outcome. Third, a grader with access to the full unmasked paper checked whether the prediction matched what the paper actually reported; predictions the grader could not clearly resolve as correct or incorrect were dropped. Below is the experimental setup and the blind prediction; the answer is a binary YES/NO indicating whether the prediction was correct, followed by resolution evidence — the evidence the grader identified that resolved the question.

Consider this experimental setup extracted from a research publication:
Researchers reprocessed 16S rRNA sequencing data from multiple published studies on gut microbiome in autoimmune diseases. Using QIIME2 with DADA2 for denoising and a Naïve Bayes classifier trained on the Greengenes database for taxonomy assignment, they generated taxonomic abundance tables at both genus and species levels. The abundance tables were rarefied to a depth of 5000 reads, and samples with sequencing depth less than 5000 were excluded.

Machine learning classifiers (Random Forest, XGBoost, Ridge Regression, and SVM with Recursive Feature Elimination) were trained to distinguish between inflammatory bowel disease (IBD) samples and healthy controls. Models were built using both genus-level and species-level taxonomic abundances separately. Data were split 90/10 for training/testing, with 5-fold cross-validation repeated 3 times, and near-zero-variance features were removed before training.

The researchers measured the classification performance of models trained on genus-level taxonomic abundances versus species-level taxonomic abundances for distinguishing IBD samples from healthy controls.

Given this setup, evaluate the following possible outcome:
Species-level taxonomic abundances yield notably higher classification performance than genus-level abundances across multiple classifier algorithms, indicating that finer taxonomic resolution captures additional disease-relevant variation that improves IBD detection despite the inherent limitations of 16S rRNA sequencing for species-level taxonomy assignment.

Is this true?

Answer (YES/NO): NO